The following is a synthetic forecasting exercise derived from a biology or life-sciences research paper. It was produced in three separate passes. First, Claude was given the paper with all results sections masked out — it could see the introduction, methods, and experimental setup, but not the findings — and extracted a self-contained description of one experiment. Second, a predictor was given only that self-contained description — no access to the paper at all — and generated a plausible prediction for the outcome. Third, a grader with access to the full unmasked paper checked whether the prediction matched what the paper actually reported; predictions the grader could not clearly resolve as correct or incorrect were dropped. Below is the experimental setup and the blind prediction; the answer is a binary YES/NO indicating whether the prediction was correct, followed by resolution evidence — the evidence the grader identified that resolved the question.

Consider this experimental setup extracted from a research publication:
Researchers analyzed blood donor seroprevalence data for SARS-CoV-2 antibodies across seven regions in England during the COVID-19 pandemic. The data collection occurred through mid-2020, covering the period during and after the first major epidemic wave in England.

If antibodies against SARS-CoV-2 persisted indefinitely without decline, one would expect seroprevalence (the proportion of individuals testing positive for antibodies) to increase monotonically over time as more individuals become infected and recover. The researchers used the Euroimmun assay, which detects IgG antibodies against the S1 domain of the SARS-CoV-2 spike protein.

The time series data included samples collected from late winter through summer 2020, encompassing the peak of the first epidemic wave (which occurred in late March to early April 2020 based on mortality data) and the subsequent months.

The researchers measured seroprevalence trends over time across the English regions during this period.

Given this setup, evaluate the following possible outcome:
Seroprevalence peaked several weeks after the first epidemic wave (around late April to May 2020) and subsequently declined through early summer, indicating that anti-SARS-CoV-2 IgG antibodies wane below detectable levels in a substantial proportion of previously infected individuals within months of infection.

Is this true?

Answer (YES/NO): YES